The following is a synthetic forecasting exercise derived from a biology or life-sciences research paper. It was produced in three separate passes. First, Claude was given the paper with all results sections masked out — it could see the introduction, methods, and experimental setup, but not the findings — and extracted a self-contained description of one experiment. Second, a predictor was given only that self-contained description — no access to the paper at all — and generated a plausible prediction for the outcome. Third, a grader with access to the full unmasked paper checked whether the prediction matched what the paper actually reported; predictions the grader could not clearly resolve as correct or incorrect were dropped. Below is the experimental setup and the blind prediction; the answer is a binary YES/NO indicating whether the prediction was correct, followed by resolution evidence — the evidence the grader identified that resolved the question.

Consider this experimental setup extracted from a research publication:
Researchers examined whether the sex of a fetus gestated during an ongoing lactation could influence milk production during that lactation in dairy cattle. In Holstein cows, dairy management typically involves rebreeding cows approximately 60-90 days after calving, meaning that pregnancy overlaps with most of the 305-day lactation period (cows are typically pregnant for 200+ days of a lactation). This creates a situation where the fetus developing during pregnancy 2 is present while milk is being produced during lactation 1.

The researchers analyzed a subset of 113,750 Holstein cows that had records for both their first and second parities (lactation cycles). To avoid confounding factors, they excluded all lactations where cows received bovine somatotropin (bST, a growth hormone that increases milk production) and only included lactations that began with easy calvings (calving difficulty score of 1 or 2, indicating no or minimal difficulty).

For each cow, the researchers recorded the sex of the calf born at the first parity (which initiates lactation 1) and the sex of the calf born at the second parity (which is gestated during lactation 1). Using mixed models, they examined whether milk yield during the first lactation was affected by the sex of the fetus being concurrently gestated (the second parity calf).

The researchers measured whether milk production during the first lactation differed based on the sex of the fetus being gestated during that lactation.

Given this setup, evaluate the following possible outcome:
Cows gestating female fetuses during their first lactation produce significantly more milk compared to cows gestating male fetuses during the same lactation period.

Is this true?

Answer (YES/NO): NO